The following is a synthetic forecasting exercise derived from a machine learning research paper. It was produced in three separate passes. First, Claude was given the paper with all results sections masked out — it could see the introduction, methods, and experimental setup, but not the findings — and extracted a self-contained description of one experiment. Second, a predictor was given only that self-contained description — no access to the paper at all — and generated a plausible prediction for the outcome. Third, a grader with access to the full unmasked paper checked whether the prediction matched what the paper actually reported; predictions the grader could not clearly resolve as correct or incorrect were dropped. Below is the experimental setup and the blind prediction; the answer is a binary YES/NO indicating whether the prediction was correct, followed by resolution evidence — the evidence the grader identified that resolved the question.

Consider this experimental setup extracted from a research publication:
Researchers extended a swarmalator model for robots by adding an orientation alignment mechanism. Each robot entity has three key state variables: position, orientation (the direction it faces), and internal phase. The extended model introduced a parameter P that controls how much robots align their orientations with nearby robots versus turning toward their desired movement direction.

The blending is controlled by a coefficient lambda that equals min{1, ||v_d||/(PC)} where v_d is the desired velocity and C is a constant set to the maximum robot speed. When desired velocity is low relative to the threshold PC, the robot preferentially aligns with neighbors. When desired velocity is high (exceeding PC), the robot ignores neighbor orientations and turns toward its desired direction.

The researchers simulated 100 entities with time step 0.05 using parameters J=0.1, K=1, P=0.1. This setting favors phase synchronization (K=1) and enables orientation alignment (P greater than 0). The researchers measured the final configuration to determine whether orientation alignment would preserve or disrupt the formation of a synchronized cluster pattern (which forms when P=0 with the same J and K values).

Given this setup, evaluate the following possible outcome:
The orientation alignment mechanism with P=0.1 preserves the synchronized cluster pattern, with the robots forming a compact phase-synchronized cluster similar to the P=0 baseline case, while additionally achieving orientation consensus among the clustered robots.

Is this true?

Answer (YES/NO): YES